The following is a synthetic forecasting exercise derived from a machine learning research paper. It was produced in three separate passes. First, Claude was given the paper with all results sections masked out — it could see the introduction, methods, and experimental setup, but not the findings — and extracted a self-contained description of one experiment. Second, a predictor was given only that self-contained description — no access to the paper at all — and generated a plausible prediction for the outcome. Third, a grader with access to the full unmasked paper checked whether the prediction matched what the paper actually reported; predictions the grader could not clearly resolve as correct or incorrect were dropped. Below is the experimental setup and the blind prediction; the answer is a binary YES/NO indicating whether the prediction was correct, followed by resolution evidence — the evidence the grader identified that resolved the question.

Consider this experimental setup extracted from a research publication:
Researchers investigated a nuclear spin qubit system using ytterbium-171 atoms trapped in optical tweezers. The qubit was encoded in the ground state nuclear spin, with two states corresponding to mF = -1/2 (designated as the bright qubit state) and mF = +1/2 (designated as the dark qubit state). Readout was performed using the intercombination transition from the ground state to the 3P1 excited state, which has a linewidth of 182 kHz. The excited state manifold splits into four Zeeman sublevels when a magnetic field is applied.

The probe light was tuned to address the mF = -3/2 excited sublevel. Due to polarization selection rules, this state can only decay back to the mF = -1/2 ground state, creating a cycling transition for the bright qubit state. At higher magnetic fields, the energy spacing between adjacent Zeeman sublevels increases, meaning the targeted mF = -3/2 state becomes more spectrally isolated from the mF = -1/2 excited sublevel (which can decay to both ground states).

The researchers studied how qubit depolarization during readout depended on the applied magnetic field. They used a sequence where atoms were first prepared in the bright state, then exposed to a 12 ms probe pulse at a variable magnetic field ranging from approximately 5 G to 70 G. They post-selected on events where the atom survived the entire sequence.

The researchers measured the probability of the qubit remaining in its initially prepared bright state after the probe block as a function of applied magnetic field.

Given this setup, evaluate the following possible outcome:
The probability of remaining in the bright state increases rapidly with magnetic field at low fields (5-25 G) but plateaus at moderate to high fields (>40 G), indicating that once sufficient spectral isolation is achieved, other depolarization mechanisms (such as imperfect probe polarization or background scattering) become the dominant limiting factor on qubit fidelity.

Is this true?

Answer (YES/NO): NO